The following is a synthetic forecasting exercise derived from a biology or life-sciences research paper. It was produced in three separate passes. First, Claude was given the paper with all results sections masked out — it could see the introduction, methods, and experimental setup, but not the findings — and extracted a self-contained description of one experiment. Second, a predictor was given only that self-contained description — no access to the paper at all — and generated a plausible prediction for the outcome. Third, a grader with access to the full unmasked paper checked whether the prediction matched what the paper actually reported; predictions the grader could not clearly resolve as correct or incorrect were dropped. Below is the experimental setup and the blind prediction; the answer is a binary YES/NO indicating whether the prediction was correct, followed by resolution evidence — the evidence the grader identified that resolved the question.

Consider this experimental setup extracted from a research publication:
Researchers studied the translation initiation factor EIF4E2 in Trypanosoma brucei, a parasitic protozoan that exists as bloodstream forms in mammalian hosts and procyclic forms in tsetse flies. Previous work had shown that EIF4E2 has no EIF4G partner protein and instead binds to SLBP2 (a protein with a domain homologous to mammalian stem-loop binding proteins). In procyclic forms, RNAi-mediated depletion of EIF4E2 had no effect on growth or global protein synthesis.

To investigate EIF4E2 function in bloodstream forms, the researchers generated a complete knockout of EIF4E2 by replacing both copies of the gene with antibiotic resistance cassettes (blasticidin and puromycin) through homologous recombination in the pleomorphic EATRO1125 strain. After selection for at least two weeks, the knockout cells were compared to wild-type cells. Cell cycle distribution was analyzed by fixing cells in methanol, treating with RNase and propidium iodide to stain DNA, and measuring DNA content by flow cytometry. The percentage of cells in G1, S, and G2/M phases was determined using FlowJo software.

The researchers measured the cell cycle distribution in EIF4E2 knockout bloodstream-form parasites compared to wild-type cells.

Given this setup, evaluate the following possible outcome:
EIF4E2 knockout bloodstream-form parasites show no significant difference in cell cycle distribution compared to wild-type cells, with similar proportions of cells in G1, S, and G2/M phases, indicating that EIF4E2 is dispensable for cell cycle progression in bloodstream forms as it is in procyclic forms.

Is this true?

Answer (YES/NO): NO